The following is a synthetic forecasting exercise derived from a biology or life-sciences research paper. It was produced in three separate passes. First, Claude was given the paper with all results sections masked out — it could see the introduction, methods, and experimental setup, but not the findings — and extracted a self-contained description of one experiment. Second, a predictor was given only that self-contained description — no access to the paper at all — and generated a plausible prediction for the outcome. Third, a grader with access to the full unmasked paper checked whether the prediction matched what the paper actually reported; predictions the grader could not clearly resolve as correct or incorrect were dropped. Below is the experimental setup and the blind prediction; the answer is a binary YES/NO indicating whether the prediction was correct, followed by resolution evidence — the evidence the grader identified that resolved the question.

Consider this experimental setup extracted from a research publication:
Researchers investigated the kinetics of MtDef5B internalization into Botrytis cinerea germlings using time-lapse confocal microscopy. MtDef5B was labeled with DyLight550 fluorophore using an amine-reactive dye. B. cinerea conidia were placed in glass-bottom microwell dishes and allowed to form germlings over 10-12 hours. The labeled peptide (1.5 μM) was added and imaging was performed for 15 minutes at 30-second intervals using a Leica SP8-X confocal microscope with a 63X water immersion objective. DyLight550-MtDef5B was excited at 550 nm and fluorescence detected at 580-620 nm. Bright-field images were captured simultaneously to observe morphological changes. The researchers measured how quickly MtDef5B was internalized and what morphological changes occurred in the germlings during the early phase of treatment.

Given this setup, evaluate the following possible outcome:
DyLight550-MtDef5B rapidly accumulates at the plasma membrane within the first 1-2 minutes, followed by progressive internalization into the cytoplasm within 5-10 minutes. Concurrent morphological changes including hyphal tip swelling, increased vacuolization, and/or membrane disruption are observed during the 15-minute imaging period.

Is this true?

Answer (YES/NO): YES